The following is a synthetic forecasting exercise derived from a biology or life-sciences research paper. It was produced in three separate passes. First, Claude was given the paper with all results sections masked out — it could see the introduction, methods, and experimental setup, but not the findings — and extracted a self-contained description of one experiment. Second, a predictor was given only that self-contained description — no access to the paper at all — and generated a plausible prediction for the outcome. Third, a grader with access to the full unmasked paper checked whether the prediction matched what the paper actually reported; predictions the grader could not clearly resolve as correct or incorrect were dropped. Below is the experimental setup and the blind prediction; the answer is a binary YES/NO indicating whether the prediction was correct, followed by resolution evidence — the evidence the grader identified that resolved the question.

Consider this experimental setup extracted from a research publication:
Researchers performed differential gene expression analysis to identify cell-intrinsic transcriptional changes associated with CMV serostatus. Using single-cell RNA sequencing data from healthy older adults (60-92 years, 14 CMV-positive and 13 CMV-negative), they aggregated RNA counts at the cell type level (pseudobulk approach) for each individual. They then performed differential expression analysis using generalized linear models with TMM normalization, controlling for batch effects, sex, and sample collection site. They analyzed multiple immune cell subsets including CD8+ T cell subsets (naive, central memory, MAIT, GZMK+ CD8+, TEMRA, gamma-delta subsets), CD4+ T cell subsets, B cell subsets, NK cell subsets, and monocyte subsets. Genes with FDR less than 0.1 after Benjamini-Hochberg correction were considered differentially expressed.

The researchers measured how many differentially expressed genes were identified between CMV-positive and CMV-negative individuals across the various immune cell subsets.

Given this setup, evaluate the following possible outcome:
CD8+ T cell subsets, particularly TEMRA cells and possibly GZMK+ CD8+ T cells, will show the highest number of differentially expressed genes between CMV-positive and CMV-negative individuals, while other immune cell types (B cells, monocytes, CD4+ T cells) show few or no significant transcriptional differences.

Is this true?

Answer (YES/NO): NO